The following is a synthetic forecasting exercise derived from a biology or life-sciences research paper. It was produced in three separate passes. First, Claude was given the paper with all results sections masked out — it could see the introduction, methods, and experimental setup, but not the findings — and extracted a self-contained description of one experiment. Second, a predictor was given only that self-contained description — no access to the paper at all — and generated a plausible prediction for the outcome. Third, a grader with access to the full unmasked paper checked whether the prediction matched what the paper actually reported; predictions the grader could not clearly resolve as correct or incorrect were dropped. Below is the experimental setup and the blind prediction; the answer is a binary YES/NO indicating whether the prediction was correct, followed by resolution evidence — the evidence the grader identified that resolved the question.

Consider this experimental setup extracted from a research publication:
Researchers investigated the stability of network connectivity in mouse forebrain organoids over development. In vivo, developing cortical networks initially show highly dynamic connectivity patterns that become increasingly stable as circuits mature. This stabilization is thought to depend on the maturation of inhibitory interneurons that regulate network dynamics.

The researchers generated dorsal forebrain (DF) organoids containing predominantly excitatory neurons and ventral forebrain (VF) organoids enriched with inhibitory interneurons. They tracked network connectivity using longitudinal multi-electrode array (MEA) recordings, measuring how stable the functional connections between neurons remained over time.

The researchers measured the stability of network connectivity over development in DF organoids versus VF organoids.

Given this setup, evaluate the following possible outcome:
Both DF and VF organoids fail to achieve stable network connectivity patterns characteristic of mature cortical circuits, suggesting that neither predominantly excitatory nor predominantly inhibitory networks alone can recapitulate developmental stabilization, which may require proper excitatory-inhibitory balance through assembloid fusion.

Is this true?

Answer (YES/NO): NO